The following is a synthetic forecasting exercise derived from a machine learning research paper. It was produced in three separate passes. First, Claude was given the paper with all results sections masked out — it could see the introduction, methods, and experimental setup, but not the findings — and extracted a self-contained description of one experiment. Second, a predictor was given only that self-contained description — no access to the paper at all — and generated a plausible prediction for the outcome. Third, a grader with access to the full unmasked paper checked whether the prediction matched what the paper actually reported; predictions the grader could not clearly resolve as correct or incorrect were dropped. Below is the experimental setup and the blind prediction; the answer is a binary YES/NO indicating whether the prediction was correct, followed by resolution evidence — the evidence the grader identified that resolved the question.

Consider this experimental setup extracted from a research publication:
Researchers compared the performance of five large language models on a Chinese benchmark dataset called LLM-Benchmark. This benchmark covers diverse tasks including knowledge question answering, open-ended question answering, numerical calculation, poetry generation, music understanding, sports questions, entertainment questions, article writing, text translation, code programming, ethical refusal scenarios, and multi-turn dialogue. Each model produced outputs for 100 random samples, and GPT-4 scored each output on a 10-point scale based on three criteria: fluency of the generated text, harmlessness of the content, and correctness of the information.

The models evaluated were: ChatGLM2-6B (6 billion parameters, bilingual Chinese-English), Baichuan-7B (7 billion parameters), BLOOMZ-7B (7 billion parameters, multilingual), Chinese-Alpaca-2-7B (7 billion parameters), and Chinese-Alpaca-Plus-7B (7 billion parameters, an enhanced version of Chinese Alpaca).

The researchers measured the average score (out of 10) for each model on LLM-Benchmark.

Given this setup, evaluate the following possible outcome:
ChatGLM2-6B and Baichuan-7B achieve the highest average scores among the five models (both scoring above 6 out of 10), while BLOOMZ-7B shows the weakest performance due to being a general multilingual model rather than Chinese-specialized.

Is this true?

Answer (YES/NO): NO